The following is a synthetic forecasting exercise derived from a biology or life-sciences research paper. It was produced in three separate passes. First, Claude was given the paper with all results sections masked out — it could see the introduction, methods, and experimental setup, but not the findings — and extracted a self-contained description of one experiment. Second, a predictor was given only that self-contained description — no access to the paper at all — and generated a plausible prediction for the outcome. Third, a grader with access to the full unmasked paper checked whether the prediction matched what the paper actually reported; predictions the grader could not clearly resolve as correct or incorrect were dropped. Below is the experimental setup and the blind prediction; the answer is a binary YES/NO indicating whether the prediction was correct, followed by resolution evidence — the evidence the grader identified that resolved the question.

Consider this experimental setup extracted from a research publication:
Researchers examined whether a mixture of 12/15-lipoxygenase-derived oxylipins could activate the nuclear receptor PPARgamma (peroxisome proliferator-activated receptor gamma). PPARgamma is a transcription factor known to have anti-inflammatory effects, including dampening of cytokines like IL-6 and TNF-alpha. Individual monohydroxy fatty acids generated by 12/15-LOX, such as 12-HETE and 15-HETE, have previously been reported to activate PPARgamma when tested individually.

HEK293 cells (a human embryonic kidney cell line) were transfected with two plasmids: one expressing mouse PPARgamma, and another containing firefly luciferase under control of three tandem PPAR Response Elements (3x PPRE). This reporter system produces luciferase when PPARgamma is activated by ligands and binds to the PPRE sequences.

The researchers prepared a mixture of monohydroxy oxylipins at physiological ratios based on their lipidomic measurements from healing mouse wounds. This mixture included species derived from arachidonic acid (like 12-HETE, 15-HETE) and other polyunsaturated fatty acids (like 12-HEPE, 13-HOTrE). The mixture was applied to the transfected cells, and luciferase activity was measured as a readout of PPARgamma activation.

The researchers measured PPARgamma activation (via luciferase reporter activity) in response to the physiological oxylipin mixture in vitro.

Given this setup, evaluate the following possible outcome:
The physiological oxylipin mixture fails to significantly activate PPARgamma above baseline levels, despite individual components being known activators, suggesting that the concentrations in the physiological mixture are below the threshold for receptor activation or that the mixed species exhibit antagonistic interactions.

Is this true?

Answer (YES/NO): NO